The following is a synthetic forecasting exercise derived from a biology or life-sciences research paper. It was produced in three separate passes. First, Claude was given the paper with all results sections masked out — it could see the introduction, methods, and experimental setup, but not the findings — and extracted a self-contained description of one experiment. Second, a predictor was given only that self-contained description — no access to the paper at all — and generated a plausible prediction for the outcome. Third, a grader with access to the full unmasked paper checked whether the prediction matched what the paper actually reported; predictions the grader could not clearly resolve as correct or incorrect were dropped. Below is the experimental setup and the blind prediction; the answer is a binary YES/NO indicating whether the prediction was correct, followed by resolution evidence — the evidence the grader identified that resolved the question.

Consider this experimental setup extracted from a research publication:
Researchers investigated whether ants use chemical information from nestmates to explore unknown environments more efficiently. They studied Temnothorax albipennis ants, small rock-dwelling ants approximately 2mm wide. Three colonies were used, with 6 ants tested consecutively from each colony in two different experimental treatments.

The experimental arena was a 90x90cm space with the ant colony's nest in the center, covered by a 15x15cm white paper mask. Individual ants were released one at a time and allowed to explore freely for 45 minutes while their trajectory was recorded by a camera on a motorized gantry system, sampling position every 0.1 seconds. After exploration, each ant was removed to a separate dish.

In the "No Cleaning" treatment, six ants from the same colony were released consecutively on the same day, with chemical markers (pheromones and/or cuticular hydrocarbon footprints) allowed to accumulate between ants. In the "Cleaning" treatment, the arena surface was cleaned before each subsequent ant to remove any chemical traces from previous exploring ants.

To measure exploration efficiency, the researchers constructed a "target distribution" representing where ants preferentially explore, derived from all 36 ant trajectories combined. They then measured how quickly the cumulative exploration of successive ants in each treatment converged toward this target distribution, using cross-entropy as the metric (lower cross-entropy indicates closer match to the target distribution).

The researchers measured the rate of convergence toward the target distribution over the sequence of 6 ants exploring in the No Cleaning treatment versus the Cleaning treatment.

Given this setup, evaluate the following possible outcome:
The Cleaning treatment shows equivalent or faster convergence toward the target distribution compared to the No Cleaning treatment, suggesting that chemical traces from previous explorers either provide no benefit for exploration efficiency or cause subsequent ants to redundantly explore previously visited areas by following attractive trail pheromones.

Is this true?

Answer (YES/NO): NO